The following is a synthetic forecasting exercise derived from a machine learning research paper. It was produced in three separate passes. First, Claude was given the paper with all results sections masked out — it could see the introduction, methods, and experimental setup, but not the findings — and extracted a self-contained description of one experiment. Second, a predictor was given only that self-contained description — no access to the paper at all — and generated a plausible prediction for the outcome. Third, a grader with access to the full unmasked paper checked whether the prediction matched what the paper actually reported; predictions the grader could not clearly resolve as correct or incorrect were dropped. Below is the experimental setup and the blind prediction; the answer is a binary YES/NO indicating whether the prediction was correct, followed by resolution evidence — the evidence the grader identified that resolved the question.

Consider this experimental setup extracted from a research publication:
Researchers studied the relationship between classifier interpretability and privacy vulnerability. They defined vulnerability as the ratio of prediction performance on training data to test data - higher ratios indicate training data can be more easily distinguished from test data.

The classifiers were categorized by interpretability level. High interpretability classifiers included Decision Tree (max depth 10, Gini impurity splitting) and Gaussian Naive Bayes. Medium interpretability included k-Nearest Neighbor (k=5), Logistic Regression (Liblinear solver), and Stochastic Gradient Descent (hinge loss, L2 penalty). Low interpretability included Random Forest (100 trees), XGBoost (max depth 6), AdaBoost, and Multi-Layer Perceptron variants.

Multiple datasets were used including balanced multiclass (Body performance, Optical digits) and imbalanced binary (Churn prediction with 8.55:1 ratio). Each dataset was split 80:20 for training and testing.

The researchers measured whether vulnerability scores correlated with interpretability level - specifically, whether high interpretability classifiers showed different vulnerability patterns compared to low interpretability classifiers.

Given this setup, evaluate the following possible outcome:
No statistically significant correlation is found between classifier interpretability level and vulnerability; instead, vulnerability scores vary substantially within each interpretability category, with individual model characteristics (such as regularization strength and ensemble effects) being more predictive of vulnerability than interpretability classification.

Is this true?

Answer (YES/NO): NO